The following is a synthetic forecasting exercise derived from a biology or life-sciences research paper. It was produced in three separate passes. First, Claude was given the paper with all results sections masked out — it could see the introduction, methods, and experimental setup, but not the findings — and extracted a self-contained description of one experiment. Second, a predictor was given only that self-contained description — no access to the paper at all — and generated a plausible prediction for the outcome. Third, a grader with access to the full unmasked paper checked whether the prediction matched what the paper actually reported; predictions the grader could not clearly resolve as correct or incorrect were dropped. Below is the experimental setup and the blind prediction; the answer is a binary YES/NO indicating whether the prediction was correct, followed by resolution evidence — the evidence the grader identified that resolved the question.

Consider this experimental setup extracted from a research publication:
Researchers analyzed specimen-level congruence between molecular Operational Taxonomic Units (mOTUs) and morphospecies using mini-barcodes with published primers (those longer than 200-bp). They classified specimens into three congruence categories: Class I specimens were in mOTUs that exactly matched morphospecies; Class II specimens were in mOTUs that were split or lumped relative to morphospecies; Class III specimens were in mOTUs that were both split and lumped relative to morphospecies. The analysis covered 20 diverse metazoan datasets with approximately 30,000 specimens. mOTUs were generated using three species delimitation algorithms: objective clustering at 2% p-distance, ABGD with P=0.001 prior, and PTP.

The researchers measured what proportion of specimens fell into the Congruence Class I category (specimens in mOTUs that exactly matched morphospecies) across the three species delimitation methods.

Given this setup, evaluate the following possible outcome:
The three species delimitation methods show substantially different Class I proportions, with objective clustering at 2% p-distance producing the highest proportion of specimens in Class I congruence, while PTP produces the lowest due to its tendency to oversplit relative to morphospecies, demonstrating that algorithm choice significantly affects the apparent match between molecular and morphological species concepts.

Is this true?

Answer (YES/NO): NO